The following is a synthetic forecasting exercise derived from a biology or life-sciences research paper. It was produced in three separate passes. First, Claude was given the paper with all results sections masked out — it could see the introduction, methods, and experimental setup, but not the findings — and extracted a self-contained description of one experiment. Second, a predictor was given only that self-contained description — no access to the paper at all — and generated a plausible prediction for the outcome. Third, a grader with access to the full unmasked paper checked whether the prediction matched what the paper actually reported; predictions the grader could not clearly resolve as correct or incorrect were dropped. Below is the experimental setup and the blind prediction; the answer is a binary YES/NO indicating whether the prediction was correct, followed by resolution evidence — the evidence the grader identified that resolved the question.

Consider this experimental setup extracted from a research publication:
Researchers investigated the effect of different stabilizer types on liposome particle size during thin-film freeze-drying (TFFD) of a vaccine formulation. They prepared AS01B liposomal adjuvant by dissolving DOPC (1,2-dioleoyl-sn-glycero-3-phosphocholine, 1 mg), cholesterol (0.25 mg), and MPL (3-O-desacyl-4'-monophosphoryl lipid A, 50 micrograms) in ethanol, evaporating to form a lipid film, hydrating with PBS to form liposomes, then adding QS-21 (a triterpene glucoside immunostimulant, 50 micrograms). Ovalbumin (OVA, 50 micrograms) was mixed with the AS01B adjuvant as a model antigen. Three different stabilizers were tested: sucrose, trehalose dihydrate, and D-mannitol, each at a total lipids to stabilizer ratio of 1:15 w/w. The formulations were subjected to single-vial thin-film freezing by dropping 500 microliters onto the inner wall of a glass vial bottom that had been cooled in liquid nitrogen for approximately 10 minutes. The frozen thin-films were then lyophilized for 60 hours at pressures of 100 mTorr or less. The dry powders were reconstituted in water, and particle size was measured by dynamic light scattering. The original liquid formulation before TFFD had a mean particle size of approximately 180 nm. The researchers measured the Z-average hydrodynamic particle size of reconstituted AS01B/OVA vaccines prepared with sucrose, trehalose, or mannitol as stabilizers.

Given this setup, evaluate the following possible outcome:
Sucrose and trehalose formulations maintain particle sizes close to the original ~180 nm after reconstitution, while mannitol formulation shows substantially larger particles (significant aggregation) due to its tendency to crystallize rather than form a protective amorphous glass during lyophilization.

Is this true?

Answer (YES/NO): YES